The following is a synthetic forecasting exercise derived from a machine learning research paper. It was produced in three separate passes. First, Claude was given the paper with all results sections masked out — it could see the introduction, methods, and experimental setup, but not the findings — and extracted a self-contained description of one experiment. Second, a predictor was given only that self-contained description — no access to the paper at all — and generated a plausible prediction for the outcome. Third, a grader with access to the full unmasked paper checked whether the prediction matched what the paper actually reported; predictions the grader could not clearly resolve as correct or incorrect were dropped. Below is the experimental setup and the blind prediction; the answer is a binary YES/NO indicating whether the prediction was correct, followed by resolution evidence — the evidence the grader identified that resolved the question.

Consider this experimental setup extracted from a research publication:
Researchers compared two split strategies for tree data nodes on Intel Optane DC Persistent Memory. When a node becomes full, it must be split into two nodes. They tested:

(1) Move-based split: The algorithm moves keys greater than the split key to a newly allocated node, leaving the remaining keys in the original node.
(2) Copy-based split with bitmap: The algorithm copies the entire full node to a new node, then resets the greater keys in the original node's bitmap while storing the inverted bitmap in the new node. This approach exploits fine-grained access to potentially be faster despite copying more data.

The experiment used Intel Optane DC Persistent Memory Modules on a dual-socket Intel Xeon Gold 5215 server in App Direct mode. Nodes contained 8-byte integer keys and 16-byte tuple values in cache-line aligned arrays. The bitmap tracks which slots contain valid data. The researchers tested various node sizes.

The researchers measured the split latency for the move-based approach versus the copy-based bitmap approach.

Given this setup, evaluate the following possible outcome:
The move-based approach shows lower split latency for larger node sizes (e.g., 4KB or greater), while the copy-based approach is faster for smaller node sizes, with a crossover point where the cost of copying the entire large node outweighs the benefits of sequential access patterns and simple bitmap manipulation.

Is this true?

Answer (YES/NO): NO